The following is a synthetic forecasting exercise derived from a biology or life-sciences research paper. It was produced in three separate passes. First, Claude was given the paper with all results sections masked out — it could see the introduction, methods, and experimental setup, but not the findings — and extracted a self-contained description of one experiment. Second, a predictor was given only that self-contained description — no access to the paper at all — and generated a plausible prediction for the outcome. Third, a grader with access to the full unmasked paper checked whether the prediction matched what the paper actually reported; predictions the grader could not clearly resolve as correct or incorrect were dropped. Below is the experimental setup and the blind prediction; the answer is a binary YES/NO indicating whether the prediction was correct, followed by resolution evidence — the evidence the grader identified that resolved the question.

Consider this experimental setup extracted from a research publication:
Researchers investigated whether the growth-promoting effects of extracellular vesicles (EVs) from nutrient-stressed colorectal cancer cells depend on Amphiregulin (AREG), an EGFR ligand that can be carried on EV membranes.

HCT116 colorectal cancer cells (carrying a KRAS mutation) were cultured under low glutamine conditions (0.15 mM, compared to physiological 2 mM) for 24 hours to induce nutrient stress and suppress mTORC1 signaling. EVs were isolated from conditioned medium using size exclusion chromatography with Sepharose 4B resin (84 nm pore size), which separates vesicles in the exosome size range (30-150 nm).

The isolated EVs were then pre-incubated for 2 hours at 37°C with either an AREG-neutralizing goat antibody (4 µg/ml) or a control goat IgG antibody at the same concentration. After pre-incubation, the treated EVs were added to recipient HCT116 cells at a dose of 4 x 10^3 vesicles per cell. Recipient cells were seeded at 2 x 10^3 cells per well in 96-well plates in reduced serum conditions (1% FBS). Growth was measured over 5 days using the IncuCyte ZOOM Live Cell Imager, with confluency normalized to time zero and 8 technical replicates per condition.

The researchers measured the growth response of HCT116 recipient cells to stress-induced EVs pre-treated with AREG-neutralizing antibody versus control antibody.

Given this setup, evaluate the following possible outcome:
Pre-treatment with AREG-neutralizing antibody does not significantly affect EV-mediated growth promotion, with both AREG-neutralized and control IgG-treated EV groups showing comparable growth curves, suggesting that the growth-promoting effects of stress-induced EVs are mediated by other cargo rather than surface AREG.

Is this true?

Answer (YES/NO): NO